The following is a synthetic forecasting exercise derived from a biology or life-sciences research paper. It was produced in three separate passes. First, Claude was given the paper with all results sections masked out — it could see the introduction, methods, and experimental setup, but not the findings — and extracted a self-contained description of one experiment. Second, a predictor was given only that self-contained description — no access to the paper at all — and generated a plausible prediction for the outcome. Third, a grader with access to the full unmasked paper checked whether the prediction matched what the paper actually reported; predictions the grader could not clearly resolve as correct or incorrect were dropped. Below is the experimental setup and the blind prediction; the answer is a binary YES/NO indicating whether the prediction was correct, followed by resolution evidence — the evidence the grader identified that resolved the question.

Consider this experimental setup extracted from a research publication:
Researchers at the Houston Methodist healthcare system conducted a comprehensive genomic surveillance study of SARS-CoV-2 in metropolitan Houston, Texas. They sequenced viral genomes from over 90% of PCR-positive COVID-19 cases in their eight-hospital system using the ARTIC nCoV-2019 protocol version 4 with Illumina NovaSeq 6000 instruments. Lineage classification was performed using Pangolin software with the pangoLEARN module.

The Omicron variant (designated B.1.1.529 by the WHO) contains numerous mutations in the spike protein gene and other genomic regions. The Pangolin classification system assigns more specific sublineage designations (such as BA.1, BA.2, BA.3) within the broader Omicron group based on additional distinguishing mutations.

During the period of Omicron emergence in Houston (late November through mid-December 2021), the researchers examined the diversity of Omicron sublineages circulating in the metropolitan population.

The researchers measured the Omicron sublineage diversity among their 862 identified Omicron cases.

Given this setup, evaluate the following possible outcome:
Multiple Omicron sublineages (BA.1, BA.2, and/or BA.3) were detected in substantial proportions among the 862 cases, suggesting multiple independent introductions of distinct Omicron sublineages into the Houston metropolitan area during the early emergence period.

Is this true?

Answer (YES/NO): NO